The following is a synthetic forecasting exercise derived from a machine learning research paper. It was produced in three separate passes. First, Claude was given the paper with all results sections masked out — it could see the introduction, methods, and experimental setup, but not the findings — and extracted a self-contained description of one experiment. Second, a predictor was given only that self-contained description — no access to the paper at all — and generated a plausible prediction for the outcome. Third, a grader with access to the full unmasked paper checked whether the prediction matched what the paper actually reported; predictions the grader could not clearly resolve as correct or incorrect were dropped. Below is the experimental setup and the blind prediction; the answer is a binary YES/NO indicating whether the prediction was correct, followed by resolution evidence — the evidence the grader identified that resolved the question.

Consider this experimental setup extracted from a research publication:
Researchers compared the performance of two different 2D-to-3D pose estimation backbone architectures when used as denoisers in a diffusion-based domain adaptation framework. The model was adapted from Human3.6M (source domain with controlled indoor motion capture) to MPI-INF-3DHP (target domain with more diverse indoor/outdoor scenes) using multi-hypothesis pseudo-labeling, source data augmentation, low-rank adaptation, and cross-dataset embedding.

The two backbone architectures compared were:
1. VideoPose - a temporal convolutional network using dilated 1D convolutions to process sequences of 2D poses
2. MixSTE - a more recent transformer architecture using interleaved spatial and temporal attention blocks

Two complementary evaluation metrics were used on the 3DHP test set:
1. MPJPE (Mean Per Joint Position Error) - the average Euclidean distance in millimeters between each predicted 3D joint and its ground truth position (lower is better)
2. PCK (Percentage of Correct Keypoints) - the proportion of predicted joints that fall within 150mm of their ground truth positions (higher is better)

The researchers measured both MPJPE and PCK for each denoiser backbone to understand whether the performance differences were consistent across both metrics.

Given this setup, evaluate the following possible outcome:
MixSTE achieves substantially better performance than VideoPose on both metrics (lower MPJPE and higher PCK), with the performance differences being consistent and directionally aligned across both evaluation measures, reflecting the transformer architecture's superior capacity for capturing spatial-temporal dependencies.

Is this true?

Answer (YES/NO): NO